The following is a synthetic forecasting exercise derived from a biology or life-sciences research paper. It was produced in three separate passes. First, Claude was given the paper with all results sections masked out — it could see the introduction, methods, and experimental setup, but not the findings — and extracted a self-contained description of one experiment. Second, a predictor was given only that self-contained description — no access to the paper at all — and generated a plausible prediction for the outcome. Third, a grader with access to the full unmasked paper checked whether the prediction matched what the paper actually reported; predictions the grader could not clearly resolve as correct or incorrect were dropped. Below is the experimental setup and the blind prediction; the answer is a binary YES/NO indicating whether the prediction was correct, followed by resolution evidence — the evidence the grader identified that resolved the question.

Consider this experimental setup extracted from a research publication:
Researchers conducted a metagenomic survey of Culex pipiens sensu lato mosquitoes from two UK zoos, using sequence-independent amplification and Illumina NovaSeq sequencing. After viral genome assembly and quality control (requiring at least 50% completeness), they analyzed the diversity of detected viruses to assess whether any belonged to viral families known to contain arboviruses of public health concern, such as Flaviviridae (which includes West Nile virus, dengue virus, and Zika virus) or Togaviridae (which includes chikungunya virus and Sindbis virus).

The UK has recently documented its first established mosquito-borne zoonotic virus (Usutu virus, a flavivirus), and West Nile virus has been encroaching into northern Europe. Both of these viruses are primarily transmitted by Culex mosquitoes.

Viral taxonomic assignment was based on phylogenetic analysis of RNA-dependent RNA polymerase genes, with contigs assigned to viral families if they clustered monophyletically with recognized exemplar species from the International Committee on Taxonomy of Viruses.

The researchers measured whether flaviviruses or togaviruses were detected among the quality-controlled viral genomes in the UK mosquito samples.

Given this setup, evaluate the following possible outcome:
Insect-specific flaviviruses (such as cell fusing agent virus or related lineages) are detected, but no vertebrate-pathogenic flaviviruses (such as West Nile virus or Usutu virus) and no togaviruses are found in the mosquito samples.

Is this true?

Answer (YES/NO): NO